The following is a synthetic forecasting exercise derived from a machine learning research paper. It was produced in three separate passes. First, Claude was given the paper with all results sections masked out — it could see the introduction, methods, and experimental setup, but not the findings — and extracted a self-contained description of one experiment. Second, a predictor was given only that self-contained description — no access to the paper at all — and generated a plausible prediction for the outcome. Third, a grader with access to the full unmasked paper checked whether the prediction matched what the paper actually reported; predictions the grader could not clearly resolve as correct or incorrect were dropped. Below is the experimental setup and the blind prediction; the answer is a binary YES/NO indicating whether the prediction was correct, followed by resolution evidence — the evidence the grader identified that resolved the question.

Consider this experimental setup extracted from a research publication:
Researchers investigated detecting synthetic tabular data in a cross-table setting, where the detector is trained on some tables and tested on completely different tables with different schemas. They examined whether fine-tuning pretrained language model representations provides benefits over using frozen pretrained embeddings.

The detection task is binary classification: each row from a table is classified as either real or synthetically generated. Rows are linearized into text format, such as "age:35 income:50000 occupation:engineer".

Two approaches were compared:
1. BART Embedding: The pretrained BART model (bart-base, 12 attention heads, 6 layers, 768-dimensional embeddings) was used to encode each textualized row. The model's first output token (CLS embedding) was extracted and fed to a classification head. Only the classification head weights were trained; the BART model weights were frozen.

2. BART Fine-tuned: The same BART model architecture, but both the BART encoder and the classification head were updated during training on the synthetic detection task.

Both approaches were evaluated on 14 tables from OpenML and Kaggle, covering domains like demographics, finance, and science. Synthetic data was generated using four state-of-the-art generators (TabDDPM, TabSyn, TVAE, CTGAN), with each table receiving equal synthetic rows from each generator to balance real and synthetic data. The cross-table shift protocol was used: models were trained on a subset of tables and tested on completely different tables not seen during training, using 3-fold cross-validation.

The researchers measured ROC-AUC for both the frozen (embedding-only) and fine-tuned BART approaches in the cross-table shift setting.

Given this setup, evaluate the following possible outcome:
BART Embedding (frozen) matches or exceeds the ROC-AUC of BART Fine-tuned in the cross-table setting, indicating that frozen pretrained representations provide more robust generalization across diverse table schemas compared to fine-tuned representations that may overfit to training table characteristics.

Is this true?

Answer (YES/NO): NO